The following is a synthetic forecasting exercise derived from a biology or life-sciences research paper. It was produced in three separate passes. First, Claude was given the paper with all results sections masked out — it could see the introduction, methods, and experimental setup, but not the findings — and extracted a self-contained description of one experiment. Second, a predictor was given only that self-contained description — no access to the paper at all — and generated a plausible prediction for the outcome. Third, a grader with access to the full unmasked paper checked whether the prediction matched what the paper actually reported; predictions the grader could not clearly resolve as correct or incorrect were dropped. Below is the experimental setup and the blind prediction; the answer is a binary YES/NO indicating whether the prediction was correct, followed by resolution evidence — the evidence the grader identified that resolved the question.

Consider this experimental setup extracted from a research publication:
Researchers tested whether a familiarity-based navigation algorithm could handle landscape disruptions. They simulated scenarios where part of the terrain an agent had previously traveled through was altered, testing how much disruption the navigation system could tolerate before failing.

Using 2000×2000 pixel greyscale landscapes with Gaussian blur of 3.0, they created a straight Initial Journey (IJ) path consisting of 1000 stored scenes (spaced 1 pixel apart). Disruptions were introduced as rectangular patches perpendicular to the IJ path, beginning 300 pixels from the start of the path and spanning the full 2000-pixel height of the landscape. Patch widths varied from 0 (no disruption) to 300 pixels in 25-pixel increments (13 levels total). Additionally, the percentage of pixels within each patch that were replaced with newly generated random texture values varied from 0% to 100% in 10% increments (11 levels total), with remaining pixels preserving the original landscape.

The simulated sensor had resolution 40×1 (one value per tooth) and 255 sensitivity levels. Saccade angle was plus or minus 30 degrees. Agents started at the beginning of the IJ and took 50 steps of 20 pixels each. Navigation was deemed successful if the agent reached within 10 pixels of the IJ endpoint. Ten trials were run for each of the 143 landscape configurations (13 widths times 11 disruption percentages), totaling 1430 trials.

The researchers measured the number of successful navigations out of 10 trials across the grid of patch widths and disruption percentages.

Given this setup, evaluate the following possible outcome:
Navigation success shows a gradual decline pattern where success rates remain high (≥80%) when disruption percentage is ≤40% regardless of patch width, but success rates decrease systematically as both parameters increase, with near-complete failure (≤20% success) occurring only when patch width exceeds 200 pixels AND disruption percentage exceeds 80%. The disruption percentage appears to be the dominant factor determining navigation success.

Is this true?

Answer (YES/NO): NO